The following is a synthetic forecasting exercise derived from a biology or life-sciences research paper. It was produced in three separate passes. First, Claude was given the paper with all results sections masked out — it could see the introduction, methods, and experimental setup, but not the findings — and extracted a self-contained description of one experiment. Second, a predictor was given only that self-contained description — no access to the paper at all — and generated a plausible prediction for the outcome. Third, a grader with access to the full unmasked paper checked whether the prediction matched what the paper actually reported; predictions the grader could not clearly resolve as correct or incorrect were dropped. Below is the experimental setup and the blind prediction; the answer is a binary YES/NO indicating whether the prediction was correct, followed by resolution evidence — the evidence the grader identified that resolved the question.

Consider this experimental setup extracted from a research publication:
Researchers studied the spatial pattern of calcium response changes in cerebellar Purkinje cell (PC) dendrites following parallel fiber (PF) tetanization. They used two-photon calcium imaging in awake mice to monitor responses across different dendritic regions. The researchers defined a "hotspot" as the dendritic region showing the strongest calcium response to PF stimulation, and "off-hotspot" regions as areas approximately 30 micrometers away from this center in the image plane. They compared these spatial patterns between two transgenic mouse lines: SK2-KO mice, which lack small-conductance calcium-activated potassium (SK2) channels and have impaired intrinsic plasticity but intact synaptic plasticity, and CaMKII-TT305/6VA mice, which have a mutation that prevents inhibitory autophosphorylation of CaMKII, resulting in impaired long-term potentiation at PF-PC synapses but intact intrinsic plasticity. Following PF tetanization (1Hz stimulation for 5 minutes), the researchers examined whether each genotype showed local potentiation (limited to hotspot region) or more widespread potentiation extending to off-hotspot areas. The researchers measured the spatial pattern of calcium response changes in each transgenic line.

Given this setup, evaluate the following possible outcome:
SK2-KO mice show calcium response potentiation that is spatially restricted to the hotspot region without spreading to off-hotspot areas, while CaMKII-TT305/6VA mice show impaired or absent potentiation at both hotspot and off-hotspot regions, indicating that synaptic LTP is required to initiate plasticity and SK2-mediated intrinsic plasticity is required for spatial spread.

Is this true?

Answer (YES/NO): NO